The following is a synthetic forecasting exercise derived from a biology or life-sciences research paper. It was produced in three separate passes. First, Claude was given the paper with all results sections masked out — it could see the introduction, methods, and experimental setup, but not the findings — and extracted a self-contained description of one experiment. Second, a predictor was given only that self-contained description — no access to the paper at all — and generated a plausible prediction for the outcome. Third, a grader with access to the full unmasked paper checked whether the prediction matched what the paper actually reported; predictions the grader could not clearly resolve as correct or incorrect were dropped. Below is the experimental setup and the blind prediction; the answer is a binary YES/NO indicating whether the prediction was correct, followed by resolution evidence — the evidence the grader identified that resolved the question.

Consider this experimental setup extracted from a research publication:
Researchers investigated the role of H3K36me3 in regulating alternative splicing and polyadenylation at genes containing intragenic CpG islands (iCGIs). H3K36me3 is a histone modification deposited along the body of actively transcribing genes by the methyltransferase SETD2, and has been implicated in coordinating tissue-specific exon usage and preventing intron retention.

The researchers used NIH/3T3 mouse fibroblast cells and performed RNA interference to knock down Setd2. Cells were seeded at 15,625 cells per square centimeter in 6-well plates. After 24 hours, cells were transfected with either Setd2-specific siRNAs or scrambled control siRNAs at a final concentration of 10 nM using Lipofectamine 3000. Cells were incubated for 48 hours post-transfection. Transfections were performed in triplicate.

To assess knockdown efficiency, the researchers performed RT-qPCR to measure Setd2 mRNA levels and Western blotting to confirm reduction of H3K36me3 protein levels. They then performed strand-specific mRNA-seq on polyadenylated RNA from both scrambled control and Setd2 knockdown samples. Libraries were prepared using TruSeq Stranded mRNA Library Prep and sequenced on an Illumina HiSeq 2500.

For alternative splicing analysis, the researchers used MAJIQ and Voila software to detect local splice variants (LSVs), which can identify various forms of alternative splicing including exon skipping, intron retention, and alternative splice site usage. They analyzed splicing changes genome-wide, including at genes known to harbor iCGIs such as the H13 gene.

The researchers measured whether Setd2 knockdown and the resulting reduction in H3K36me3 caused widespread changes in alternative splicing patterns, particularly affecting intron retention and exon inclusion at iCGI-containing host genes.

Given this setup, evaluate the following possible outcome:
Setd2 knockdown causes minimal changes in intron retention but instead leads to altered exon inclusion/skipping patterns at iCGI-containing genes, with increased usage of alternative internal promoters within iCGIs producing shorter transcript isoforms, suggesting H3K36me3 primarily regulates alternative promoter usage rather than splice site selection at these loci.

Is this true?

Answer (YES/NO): NO